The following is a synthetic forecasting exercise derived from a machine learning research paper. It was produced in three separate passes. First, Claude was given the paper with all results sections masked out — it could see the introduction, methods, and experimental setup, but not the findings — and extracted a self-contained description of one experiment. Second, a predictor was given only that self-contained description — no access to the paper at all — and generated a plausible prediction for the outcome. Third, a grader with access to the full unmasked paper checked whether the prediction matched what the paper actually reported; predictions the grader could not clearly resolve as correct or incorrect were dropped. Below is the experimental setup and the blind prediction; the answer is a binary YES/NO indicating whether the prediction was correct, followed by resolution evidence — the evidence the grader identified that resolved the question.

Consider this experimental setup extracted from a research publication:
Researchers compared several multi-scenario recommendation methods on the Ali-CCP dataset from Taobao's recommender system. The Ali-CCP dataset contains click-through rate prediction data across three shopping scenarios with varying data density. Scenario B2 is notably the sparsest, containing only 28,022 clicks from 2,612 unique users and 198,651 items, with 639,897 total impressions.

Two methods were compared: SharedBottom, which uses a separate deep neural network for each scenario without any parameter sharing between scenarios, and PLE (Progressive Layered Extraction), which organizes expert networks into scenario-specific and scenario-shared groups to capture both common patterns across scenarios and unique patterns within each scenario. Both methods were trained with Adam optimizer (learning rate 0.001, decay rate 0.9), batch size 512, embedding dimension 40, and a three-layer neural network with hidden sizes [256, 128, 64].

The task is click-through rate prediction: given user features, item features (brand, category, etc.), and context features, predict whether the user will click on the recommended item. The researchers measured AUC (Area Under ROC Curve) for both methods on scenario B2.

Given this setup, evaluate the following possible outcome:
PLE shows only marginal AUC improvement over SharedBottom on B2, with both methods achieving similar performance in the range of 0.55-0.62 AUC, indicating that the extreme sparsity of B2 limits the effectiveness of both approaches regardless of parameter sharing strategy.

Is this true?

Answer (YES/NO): NO